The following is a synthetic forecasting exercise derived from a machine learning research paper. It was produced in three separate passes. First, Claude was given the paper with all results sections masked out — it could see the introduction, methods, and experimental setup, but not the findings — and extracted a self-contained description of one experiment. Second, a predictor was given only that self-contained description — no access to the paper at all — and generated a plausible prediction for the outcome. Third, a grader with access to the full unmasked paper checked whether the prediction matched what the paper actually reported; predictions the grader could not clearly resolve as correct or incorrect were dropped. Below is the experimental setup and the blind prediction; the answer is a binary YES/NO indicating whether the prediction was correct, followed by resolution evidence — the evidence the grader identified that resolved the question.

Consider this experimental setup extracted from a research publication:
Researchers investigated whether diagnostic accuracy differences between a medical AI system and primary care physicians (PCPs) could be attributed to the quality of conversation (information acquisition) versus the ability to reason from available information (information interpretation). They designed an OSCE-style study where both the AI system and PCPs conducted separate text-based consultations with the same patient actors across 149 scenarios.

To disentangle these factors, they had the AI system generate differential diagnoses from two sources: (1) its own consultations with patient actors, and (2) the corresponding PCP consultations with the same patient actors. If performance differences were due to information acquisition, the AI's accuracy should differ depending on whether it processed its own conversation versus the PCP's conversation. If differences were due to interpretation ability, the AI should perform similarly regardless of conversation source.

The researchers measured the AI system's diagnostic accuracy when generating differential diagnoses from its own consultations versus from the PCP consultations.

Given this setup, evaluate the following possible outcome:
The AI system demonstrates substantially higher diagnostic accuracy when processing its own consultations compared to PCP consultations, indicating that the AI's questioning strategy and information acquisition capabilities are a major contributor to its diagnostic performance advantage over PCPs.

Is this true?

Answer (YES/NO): NO